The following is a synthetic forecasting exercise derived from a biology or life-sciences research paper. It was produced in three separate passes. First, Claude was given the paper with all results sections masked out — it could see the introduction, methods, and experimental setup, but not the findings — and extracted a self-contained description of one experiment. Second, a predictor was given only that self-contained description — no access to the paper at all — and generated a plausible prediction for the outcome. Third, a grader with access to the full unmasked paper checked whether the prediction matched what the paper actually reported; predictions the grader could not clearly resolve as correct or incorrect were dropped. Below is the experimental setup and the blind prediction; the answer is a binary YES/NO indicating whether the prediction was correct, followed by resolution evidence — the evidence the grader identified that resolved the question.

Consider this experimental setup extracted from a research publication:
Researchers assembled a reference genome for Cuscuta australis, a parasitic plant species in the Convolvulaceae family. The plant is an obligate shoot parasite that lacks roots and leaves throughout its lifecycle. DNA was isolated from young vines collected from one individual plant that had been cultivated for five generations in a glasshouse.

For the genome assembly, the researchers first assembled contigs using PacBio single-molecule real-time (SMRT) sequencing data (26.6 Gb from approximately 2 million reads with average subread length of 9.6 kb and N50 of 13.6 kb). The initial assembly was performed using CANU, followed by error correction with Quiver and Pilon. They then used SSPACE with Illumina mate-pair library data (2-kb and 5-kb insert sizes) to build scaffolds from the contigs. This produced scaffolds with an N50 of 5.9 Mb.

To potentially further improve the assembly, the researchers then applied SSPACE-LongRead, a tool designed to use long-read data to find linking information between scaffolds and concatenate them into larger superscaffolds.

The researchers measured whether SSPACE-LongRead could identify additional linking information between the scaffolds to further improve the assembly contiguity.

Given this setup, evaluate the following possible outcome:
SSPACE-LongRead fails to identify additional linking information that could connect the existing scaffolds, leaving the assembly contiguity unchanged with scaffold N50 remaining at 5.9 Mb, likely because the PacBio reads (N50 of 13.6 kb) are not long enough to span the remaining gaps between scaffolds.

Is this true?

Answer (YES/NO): YES